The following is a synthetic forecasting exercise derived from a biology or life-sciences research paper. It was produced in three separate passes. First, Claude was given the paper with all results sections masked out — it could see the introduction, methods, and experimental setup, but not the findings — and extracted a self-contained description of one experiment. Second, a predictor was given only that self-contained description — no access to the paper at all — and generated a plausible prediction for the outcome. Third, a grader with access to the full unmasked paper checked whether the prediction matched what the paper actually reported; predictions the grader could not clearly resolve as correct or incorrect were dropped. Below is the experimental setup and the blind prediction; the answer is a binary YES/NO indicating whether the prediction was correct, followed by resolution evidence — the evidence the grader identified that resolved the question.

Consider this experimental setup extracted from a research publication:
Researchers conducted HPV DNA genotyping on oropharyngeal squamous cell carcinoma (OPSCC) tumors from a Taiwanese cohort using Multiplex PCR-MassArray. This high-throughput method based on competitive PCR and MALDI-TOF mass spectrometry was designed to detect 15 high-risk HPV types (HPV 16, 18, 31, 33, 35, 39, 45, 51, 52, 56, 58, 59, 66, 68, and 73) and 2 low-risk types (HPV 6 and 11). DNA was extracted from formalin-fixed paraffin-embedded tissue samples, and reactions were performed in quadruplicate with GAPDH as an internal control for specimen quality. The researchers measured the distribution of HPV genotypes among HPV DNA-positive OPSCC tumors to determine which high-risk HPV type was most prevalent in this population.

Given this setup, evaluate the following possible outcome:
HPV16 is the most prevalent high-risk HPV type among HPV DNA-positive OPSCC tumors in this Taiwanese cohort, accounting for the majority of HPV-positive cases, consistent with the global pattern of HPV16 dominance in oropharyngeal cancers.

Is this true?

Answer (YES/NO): YES